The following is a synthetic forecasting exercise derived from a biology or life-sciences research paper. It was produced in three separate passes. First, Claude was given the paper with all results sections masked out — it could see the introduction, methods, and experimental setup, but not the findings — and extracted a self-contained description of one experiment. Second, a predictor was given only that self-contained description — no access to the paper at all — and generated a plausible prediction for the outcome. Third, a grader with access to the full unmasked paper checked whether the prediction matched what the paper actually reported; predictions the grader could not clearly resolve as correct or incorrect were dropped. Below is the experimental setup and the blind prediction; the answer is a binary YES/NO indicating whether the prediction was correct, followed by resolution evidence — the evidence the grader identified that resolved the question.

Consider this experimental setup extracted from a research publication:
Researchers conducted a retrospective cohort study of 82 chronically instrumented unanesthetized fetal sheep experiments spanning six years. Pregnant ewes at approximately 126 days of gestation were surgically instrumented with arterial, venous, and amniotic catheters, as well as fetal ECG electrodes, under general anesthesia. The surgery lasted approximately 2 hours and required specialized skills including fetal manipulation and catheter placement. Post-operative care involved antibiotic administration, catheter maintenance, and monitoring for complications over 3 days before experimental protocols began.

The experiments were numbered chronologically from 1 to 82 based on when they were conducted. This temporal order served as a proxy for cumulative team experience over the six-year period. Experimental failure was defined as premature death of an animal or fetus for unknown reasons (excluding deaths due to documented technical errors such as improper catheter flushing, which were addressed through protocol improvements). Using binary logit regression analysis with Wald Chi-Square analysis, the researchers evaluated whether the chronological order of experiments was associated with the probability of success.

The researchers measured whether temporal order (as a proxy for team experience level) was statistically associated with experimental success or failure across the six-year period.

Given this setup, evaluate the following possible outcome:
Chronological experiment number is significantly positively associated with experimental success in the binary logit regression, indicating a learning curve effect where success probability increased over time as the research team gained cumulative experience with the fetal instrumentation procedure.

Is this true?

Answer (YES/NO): YES